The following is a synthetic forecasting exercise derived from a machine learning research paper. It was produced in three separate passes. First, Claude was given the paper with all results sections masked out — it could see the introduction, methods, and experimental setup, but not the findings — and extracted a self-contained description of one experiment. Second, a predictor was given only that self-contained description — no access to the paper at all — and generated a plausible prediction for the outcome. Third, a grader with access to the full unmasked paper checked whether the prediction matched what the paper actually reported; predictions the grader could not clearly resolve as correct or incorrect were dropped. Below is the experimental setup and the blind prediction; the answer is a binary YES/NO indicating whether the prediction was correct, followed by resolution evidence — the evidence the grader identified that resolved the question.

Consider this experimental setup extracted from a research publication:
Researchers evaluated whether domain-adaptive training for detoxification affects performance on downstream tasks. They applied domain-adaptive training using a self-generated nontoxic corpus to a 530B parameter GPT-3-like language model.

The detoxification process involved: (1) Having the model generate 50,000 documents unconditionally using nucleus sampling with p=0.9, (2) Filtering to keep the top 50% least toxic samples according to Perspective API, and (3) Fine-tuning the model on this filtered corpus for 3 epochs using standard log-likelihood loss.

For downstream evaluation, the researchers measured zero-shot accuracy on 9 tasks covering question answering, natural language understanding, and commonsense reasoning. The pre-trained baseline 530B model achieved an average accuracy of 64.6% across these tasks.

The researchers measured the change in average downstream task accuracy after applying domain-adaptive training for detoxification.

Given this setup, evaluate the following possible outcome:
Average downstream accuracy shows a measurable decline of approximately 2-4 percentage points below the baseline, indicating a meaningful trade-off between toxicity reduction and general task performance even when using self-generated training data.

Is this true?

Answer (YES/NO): YES